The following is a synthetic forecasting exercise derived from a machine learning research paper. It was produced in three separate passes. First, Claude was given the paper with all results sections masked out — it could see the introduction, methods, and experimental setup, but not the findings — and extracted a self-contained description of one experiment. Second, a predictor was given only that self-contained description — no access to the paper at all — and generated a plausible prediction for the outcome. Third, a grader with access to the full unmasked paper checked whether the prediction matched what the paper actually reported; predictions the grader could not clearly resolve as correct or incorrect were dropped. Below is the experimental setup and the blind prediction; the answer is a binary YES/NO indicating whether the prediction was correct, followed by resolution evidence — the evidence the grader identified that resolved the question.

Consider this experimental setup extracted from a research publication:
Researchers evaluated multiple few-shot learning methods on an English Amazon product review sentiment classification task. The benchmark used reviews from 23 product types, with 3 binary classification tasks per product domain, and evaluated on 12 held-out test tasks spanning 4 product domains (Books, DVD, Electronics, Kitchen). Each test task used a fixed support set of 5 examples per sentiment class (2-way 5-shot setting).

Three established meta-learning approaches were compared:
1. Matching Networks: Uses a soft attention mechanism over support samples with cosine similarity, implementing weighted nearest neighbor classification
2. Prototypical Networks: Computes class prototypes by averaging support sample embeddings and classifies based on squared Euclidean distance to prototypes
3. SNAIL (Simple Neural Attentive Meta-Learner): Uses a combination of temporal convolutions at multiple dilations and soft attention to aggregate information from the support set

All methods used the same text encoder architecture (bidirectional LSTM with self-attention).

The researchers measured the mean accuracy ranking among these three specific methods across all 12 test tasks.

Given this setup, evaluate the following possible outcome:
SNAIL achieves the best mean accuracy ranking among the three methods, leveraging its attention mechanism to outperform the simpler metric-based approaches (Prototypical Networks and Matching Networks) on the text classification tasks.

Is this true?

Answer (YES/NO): YES